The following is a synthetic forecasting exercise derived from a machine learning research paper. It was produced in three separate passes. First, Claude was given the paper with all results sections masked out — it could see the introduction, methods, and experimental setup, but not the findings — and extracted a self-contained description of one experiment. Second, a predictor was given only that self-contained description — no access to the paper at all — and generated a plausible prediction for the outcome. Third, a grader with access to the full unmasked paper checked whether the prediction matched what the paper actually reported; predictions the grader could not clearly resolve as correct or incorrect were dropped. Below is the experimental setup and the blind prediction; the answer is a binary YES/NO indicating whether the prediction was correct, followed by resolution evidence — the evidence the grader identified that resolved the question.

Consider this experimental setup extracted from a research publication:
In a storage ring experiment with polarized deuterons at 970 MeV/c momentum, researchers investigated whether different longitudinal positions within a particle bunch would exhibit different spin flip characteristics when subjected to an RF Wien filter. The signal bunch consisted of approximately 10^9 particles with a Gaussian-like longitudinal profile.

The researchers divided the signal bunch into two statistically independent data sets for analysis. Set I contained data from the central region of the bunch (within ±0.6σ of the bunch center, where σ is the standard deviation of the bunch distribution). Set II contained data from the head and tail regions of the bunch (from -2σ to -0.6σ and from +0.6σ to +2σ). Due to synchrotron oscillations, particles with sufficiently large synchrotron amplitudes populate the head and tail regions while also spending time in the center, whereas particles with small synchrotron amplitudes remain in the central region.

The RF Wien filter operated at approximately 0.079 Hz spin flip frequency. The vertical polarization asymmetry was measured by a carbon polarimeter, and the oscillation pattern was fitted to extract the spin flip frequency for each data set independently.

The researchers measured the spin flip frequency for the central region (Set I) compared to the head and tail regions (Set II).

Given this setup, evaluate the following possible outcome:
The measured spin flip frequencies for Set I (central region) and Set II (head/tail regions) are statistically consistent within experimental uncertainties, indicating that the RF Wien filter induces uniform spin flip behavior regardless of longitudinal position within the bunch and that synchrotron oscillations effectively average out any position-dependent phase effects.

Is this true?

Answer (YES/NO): YES